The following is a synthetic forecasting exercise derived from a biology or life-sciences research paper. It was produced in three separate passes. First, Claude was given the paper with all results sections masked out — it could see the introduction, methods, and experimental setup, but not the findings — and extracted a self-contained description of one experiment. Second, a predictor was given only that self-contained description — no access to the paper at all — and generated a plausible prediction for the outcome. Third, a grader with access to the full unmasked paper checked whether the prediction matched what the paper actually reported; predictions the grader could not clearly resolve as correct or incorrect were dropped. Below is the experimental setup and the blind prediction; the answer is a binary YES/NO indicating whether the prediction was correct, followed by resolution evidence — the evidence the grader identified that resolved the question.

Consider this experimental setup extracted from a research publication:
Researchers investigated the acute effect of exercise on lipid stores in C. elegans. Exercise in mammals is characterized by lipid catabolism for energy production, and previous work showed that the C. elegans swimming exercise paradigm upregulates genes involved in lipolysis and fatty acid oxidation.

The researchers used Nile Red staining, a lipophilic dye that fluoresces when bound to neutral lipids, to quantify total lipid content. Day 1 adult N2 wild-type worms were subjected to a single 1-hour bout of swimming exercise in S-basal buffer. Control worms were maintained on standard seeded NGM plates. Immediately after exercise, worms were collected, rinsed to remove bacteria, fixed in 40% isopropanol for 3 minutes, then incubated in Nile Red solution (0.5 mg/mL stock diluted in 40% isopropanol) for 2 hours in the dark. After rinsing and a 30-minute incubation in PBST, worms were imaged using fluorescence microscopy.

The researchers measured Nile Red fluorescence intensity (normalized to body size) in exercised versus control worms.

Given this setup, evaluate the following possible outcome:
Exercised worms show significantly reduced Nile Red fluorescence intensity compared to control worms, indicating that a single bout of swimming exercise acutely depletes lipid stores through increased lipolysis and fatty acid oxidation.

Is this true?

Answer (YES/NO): YES